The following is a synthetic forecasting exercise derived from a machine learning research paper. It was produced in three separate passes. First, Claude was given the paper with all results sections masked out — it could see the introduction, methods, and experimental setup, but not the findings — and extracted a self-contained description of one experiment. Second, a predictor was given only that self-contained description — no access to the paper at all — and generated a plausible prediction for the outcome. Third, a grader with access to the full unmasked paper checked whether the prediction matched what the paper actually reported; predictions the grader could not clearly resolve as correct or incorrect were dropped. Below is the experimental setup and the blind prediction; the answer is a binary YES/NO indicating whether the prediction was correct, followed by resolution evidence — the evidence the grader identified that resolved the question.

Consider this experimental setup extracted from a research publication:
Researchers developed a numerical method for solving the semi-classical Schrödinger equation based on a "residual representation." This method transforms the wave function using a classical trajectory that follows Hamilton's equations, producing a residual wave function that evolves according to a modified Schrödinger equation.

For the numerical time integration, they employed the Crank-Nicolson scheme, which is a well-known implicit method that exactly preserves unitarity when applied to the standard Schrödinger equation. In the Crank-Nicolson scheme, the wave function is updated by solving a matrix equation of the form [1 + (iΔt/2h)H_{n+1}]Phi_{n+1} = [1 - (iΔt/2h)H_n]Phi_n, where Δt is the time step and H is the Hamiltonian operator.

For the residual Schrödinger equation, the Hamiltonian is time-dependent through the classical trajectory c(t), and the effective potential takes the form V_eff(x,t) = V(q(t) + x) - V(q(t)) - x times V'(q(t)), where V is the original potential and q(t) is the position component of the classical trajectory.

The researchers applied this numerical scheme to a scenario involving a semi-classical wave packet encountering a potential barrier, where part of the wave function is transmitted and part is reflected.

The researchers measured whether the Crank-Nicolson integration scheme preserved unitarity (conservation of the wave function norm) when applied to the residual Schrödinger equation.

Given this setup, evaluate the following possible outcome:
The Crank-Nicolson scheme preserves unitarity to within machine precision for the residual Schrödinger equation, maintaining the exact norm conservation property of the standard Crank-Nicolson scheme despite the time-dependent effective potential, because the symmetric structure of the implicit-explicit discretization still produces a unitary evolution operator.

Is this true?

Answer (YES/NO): NO